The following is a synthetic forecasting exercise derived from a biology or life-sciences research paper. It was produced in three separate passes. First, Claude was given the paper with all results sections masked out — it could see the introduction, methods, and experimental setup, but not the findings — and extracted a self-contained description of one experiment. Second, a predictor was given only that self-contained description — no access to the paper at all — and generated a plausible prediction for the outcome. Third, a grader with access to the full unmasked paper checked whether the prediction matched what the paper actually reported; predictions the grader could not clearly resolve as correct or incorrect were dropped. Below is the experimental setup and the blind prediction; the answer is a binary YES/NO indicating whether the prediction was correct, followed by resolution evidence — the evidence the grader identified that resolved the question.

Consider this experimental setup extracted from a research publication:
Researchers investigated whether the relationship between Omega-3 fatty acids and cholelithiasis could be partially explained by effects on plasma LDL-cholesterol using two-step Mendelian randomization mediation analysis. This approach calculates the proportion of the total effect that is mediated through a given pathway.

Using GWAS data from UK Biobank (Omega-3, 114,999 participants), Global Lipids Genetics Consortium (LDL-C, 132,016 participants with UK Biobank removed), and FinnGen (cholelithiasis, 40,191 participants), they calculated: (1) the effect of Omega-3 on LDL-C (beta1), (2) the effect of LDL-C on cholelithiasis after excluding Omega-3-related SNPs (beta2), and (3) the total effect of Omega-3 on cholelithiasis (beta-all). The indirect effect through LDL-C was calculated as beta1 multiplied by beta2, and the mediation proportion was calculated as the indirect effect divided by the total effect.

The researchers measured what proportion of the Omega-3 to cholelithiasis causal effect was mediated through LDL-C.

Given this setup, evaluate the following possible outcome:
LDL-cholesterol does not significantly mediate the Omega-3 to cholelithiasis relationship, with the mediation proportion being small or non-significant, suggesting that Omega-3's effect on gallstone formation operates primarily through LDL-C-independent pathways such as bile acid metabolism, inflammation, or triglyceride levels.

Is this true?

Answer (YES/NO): NO